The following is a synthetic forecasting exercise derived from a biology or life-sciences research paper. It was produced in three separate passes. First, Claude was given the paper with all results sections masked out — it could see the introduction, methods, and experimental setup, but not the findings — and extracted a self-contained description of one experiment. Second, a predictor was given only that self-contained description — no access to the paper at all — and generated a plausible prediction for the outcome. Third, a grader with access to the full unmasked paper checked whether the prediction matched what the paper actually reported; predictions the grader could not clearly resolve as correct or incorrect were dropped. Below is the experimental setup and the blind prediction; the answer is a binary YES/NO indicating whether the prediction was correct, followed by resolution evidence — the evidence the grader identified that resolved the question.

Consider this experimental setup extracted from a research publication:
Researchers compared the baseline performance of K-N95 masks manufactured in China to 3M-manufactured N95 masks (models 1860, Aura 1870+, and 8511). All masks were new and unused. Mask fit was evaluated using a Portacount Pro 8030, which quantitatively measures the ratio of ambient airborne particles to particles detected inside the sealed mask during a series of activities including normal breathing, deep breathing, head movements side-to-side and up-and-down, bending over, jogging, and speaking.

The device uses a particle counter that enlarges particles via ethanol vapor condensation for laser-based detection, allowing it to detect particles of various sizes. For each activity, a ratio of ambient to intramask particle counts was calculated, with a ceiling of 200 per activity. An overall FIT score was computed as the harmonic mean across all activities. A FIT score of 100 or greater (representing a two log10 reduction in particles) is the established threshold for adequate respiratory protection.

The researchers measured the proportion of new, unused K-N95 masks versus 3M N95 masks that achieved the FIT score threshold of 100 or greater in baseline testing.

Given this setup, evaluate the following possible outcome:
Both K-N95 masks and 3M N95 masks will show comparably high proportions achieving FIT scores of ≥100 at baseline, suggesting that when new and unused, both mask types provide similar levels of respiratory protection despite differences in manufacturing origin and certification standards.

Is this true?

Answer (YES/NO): NO